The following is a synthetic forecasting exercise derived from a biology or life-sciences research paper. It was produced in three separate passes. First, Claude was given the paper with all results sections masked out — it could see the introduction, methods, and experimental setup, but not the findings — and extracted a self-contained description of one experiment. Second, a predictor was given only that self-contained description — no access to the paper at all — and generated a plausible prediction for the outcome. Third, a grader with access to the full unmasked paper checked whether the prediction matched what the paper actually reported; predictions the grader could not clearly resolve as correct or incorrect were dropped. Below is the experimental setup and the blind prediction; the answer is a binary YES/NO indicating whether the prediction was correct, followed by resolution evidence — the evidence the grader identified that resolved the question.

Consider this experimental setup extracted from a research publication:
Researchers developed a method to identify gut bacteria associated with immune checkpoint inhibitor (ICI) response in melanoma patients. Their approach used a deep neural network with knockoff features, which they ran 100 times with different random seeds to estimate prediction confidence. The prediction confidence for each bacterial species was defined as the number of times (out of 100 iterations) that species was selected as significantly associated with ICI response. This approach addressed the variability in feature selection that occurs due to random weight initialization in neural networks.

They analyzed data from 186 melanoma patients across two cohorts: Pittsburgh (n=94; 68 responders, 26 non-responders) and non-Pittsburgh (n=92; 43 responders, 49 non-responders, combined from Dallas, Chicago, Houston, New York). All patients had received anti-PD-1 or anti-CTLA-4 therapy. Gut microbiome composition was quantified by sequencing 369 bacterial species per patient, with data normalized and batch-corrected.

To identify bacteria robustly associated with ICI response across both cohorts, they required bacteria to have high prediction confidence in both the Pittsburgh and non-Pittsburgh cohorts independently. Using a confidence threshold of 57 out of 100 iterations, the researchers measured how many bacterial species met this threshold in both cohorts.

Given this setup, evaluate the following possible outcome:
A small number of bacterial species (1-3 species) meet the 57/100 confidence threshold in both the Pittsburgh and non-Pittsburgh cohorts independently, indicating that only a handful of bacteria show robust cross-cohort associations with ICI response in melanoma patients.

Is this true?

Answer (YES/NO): NO